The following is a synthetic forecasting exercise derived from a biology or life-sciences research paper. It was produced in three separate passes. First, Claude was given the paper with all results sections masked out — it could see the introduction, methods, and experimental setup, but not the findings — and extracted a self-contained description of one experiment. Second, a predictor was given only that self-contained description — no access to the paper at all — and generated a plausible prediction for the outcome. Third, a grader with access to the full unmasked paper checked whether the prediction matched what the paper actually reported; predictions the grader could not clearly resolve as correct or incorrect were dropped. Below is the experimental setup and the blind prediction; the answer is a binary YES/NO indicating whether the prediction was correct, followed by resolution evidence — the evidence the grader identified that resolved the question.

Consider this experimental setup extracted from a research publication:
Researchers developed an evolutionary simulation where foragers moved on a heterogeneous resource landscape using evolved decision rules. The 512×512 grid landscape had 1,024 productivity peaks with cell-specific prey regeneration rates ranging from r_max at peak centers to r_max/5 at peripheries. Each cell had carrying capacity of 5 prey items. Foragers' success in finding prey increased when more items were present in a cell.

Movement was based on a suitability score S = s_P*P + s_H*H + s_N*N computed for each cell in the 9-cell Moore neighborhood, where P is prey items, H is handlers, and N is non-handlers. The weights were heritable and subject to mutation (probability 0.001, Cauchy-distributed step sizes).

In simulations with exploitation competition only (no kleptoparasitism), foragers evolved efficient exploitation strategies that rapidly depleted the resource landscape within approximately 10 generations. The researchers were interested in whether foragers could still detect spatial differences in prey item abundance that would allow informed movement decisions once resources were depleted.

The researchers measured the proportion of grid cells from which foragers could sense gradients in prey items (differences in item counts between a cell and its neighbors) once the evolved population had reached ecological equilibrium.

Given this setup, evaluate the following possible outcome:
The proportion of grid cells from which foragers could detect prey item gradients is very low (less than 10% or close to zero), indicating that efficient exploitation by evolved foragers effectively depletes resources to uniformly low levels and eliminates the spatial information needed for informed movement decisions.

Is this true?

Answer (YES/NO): NO